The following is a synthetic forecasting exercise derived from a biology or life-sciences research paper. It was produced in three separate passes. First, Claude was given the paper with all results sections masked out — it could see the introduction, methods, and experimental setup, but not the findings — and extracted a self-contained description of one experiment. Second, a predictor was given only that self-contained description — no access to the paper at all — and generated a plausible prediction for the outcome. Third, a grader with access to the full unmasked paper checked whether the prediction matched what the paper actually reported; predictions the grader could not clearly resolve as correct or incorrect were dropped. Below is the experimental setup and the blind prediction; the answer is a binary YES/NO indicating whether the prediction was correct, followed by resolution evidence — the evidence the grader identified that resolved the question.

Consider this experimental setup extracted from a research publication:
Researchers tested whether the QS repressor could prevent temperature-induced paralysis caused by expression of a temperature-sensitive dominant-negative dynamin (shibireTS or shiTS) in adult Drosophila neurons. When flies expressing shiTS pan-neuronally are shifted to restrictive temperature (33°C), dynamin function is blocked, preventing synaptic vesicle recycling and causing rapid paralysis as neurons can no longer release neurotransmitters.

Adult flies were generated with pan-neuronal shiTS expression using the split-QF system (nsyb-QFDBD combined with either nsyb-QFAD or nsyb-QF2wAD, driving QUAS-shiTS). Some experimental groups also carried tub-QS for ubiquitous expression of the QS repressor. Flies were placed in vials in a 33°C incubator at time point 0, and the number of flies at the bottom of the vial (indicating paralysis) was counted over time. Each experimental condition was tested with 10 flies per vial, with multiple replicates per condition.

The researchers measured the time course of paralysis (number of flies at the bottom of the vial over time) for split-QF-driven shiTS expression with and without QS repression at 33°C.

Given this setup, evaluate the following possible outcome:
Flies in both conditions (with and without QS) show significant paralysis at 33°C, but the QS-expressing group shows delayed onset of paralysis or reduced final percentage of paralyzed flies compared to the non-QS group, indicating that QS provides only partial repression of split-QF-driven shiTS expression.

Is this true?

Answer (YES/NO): NO